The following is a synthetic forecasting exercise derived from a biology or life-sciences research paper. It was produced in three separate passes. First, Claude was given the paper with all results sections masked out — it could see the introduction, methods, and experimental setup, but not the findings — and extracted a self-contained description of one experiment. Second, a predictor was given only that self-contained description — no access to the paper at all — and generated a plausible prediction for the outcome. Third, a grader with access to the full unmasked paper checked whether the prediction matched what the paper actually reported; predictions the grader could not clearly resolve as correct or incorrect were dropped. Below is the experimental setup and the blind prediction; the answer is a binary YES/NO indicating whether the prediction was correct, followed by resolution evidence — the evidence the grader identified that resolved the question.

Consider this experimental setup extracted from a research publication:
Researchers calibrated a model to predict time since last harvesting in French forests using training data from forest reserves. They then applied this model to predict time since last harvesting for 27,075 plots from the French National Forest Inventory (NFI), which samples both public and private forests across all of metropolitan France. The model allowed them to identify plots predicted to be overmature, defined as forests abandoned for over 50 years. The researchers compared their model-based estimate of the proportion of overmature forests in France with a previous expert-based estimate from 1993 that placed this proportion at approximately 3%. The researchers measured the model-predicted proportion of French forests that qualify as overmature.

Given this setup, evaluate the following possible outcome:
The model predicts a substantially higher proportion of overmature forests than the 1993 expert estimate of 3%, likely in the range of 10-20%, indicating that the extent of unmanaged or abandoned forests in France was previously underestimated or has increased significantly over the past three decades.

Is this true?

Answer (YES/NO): NO